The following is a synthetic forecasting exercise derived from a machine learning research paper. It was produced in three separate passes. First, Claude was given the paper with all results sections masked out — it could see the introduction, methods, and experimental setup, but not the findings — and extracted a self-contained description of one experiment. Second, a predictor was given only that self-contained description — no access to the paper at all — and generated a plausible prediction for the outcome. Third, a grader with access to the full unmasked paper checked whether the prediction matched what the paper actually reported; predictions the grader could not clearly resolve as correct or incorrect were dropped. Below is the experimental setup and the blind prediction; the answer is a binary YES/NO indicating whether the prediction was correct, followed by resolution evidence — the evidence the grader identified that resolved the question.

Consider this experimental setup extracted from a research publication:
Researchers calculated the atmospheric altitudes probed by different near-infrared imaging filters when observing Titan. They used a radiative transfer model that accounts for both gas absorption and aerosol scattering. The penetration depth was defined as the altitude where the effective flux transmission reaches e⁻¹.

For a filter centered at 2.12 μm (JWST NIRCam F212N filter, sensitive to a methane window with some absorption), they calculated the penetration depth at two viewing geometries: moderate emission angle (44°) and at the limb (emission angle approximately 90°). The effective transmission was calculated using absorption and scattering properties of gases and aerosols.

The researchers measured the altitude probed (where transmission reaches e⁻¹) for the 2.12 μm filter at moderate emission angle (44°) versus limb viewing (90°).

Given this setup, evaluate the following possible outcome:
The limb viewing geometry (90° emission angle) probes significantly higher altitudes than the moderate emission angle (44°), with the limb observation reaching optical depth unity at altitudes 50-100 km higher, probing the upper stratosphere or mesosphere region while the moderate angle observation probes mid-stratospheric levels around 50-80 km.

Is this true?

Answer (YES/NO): NO